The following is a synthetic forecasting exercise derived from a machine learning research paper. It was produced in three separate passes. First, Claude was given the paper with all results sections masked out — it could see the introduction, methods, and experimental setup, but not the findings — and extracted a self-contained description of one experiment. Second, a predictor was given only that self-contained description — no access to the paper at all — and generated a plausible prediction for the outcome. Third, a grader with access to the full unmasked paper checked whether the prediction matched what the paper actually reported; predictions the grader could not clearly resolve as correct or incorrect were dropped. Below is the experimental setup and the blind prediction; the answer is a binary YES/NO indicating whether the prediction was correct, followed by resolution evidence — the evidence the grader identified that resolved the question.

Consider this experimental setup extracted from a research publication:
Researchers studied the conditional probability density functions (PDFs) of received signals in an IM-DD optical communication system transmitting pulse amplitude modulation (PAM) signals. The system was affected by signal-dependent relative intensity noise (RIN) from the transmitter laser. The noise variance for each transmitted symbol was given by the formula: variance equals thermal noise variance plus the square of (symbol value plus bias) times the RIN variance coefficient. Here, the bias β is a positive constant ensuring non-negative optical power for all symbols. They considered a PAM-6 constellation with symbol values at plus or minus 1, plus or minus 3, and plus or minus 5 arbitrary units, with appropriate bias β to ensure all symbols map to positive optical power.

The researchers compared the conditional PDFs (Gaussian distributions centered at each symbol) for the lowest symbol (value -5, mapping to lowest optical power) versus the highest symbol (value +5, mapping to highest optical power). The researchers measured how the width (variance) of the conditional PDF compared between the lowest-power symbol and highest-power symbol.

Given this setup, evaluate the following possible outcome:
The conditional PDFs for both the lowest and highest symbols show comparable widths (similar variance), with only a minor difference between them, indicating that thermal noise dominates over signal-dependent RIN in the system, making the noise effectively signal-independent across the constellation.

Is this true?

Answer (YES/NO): NO